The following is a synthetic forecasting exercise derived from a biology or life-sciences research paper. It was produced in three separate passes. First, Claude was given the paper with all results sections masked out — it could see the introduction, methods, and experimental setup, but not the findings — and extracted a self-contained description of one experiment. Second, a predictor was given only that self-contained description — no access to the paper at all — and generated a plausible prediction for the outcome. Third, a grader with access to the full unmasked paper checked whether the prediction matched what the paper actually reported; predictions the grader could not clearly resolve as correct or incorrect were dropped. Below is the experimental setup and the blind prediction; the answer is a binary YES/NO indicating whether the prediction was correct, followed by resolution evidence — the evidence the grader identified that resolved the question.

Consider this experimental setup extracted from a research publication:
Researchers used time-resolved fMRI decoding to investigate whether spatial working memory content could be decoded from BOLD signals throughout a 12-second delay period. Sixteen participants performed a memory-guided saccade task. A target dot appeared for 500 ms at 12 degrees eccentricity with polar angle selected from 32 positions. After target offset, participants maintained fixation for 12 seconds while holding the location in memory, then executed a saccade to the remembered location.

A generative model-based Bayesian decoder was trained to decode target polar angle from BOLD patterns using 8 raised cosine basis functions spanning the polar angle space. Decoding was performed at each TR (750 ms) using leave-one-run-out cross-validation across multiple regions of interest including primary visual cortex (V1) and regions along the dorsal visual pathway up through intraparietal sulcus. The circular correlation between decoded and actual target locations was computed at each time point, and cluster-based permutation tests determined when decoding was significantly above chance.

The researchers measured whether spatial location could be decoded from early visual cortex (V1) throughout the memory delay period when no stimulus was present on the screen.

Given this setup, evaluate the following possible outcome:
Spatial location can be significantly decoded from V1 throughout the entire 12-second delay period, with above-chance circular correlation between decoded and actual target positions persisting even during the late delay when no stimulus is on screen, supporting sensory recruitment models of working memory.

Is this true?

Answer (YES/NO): NO